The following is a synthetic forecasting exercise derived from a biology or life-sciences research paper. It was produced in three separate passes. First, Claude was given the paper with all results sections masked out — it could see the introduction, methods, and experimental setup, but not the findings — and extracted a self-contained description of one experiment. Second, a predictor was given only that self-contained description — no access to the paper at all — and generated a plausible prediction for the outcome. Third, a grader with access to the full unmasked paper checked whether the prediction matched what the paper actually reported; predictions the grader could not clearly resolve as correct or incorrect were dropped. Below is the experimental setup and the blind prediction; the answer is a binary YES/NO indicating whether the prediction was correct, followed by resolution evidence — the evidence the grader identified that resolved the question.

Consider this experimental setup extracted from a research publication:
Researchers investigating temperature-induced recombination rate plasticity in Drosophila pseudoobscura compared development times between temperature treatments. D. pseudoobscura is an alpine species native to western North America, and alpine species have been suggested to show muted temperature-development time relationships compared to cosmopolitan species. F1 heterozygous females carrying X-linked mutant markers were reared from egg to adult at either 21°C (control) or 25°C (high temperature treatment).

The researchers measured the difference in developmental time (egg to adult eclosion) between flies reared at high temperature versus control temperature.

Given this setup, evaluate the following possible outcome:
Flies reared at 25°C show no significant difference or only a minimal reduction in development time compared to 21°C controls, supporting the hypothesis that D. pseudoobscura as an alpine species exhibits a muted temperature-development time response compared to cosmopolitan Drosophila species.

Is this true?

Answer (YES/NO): NO